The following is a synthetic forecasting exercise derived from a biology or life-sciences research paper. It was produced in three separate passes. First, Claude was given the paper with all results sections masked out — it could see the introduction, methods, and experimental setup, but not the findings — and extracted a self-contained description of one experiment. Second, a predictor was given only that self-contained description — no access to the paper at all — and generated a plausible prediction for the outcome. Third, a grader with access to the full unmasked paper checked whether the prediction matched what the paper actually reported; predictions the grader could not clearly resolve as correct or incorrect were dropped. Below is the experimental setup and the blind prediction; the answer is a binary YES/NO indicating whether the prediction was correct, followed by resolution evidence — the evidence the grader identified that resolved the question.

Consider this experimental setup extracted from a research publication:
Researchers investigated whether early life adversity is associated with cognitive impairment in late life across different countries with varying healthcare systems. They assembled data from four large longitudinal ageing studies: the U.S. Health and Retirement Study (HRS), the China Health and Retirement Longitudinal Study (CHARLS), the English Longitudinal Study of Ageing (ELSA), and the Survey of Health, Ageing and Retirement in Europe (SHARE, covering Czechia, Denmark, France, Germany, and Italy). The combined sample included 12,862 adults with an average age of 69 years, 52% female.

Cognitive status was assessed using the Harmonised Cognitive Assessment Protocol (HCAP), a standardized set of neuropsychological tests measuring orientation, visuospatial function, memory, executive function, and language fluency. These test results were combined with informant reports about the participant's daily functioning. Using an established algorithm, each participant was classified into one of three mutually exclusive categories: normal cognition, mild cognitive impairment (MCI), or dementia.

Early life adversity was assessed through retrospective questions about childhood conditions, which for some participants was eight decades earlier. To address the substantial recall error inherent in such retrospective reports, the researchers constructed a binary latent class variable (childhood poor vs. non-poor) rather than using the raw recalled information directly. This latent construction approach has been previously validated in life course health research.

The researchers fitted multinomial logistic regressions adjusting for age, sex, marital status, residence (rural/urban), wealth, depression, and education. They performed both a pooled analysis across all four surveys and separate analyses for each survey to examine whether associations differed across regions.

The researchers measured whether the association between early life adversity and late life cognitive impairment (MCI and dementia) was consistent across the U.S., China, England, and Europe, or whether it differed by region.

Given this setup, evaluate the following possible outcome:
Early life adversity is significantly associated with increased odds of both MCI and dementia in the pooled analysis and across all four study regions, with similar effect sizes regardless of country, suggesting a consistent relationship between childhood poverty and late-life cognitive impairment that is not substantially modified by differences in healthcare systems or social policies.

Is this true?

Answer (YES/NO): NO